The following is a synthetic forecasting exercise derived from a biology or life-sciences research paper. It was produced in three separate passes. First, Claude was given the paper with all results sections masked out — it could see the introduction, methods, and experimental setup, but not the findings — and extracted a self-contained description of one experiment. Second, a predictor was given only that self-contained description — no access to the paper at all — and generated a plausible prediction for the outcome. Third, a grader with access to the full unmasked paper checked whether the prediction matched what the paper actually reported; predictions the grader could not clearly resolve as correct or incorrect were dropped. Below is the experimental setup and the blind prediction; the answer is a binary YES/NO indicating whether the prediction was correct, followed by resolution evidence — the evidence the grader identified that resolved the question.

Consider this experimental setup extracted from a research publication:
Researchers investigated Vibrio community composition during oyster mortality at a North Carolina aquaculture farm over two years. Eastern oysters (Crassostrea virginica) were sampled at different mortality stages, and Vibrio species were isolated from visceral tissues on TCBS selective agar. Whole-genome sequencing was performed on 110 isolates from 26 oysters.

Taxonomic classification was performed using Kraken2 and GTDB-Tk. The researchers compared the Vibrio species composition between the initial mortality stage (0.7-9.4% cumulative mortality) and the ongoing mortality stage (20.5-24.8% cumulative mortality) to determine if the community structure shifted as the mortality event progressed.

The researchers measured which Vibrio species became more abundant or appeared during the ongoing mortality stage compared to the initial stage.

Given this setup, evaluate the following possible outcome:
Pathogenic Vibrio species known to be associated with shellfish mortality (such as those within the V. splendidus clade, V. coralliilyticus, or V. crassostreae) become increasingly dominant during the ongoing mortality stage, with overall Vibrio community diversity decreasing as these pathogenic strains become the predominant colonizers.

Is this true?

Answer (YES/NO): NO